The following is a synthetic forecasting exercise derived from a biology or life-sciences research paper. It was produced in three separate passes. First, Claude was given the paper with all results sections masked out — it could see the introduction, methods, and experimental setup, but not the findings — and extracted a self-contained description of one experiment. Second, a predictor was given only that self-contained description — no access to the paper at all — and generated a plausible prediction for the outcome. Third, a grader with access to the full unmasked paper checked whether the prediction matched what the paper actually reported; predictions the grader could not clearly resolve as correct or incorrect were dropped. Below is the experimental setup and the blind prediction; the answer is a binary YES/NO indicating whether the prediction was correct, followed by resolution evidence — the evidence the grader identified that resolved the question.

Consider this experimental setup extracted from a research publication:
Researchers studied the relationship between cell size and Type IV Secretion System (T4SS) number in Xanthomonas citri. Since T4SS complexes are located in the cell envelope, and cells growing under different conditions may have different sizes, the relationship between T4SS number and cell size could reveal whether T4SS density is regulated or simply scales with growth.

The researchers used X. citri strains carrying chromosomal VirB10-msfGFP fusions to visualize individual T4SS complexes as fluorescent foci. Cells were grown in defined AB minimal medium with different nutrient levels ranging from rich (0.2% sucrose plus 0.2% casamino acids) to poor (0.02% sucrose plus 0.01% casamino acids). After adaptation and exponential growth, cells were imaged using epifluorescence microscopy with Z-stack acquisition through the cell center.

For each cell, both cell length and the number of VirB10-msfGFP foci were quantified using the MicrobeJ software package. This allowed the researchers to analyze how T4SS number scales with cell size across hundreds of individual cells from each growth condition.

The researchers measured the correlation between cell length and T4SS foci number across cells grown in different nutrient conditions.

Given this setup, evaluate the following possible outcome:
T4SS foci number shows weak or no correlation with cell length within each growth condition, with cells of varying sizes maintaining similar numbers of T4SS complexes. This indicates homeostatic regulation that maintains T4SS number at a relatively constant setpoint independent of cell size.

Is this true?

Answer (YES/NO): NO